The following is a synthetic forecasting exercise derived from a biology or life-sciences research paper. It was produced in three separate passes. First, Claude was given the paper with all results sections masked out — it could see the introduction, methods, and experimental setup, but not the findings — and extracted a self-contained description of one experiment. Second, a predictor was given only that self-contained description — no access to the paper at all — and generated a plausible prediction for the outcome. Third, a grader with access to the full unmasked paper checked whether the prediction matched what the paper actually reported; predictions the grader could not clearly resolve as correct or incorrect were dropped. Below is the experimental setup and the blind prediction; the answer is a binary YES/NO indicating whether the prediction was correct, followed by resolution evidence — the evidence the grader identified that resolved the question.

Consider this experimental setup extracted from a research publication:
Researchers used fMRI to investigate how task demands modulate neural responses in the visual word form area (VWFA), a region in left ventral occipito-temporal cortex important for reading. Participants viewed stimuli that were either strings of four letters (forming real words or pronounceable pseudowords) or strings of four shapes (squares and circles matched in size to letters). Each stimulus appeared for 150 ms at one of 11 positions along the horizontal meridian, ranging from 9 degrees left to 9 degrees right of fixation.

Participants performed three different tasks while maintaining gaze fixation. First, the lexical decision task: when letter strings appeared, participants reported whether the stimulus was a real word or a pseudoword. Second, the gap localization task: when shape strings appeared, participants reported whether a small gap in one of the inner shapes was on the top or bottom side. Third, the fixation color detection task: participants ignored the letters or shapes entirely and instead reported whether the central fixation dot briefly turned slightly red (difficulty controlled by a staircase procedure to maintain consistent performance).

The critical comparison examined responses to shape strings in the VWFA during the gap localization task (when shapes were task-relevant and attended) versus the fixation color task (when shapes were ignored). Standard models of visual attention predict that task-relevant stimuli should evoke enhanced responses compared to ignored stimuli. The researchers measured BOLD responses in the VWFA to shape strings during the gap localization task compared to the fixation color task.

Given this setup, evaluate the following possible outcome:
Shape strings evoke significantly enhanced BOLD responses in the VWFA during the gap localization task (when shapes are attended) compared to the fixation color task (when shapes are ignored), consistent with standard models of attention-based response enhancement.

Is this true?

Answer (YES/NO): NO